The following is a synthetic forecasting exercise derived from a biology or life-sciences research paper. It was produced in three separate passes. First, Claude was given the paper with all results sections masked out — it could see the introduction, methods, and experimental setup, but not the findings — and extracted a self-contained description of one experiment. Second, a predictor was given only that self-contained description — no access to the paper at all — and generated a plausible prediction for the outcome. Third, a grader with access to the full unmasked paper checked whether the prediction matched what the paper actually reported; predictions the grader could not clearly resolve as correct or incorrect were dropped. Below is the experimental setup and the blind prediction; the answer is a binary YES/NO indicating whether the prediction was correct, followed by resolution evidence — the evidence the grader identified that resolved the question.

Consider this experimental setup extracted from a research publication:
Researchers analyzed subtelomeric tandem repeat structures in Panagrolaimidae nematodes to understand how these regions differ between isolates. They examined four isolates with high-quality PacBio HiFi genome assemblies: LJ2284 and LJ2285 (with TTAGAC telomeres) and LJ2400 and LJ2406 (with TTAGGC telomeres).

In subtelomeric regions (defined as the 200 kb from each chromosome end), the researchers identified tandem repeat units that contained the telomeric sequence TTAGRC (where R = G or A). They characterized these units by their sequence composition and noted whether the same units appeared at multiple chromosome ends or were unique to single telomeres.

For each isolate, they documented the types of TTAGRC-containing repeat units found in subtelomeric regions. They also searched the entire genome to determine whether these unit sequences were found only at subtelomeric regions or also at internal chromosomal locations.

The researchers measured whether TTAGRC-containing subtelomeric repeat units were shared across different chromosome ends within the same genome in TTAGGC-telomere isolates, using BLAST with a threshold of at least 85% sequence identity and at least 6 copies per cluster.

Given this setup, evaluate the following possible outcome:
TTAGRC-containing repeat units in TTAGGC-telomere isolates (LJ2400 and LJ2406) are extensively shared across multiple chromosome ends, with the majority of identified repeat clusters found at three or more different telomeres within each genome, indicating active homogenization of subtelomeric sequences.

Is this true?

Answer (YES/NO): NO